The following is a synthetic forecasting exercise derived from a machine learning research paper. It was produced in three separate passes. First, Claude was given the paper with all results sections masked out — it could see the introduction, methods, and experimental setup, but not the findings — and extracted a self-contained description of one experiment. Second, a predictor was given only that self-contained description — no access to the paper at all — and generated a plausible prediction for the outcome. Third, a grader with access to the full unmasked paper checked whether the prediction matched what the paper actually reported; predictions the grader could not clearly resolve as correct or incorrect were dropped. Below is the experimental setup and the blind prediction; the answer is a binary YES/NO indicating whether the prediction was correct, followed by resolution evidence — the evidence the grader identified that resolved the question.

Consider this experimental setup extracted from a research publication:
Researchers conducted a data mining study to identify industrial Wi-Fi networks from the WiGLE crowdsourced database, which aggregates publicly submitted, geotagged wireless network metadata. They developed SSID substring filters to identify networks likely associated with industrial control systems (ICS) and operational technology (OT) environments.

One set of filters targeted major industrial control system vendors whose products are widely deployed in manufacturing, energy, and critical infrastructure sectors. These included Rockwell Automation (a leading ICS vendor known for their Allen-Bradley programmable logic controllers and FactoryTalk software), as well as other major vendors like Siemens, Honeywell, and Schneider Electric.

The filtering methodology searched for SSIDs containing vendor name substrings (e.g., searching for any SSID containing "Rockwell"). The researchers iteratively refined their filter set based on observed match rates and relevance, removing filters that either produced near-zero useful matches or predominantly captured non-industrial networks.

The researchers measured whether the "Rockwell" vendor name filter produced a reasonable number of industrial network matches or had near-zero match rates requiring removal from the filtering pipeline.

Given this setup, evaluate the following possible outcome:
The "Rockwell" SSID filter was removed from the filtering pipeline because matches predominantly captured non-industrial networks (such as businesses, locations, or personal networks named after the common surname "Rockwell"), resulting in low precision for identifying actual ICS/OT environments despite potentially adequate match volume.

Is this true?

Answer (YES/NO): NO